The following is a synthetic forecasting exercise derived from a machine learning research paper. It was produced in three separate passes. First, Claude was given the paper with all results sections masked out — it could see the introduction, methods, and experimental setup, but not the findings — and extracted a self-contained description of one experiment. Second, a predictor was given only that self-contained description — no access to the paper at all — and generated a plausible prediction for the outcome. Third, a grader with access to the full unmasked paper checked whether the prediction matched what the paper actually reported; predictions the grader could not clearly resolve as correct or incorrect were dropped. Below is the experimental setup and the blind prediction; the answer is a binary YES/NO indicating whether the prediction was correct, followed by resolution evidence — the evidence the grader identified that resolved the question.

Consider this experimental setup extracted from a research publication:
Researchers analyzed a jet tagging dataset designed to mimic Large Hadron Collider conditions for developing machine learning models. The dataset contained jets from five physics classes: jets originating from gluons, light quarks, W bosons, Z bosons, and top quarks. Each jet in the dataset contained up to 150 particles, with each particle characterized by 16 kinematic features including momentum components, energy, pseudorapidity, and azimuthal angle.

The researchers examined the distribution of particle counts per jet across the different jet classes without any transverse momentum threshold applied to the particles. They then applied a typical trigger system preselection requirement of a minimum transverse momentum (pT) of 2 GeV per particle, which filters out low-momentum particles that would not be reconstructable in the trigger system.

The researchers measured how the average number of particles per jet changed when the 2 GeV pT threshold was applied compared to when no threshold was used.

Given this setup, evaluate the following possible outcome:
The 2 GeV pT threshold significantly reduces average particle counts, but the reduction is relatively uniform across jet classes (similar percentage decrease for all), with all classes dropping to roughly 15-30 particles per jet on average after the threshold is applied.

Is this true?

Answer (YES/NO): NO